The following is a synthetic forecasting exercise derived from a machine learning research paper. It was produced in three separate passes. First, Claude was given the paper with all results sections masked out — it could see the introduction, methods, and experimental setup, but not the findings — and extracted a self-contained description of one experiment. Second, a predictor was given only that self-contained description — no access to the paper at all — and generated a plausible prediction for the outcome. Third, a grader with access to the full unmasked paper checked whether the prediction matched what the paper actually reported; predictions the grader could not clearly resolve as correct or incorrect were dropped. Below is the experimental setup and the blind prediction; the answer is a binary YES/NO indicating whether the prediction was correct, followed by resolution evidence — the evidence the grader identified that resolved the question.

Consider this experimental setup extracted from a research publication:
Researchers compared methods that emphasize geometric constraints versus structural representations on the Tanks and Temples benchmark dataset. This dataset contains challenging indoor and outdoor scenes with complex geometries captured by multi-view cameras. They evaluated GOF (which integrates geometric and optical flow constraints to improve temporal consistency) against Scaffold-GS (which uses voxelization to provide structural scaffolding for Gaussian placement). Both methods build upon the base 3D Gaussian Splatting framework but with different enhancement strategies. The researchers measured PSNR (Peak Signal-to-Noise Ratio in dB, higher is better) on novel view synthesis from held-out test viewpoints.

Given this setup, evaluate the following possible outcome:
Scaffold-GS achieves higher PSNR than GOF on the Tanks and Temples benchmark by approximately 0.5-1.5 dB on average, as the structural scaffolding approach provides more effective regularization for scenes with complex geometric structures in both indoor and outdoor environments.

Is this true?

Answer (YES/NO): NO